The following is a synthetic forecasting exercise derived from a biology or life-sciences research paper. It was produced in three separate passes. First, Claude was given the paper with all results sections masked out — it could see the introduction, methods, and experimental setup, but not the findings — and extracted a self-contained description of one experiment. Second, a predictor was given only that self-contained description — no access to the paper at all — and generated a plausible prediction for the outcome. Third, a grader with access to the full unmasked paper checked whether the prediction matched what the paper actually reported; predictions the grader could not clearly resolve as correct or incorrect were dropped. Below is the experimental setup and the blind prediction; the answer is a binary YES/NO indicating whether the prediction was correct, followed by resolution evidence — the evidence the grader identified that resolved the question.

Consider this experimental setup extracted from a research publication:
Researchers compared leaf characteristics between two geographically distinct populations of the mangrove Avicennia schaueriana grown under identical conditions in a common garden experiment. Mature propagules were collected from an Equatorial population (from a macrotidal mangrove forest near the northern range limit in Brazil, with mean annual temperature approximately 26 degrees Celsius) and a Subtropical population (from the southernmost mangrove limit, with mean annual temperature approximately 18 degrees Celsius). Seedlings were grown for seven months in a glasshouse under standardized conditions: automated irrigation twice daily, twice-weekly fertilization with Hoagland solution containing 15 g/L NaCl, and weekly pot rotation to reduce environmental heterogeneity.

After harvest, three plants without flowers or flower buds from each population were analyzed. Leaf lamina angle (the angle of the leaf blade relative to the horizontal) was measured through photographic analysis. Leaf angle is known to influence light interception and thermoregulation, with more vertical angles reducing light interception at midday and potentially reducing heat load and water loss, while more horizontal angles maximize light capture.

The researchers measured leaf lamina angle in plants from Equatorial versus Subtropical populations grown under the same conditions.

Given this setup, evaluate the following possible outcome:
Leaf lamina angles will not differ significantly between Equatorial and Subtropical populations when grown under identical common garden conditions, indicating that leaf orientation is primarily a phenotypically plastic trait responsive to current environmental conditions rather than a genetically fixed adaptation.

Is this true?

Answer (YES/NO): NO